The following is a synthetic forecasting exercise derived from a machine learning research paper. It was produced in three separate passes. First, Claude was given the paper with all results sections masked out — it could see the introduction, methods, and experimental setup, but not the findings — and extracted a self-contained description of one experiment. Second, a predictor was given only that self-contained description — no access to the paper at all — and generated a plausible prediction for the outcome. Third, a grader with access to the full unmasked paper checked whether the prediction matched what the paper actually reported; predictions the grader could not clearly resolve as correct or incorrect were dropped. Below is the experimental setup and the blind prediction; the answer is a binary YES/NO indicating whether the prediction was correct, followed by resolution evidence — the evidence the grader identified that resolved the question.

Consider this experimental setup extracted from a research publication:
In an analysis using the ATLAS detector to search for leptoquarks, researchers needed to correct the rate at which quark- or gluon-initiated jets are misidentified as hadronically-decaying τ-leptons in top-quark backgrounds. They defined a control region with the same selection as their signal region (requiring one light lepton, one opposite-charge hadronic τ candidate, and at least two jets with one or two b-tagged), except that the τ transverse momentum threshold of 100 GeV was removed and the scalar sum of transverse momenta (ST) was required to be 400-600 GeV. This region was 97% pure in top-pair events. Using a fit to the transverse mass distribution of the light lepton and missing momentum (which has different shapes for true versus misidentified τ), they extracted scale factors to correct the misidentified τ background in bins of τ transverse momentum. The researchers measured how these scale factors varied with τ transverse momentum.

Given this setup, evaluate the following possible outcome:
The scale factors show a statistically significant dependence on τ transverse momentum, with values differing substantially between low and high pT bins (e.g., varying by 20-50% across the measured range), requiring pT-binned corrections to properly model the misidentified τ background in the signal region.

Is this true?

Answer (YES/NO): YES